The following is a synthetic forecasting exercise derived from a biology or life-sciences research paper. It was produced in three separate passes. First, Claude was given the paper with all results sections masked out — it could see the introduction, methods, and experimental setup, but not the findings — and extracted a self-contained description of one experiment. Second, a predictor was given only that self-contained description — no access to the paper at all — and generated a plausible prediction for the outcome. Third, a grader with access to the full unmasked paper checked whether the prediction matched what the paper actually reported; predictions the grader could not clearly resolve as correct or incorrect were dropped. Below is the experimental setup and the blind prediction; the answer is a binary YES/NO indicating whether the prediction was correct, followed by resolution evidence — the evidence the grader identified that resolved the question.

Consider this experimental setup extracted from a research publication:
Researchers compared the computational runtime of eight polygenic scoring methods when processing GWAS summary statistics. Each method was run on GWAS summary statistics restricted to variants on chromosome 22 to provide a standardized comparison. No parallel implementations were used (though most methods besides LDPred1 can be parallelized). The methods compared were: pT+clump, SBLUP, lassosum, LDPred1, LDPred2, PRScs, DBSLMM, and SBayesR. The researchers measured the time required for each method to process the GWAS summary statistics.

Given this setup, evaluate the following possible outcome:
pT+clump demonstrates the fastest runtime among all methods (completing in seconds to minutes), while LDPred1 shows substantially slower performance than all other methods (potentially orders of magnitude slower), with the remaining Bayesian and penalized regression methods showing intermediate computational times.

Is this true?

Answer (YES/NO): NO